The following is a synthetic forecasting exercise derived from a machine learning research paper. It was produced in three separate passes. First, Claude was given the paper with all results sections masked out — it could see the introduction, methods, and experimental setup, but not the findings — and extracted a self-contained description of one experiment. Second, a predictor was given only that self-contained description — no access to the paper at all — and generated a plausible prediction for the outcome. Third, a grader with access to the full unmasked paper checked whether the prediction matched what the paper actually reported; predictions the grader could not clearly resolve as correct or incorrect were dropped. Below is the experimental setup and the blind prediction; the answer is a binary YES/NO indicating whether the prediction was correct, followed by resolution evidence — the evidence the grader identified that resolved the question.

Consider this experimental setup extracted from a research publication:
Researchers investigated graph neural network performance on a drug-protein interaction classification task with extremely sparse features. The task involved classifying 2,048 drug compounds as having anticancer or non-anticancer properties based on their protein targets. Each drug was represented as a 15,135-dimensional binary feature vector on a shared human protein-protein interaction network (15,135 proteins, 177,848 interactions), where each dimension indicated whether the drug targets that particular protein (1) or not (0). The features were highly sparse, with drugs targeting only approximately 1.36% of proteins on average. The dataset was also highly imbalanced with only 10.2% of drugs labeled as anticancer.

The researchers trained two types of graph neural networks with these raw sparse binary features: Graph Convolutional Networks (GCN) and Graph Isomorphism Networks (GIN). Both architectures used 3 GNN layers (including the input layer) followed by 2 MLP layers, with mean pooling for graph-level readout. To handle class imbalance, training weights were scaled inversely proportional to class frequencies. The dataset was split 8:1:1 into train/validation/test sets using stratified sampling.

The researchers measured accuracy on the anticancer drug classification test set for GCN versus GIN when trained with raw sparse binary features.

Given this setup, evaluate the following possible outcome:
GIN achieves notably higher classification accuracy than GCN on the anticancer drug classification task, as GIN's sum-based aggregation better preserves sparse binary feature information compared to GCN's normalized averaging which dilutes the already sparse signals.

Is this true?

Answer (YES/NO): YES